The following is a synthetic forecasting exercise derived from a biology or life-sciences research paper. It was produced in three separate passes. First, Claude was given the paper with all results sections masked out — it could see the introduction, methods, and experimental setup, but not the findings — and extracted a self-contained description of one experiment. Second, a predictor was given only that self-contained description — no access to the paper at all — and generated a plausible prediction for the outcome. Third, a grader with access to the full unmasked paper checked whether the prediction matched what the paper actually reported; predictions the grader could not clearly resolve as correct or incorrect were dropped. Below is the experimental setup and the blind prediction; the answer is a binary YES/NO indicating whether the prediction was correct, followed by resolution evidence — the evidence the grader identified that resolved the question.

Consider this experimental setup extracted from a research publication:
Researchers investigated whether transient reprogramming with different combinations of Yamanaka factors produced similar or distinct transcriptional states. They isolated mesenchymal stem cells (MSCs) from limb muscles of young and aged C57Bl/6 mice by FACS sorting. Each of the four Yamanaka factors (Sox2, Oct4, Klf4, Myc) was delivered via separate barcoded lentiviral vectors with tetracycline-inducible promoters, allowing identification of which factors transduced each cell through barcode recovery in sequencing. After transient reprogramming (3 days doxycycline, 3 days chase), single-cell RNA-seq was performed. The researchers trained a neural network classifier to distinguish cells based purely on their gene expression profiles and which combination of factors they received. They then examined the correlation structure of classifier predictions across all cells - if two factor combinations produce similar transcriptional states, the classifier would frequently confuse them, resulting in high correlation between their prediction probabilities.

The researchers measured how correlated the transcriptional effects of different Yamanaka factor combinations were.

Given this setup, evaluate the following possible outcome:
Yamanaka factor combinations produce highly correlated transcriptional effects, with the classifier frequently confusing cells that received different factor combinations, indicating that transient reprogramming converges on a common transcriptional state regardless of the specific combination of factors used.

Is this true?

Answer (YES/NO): NO